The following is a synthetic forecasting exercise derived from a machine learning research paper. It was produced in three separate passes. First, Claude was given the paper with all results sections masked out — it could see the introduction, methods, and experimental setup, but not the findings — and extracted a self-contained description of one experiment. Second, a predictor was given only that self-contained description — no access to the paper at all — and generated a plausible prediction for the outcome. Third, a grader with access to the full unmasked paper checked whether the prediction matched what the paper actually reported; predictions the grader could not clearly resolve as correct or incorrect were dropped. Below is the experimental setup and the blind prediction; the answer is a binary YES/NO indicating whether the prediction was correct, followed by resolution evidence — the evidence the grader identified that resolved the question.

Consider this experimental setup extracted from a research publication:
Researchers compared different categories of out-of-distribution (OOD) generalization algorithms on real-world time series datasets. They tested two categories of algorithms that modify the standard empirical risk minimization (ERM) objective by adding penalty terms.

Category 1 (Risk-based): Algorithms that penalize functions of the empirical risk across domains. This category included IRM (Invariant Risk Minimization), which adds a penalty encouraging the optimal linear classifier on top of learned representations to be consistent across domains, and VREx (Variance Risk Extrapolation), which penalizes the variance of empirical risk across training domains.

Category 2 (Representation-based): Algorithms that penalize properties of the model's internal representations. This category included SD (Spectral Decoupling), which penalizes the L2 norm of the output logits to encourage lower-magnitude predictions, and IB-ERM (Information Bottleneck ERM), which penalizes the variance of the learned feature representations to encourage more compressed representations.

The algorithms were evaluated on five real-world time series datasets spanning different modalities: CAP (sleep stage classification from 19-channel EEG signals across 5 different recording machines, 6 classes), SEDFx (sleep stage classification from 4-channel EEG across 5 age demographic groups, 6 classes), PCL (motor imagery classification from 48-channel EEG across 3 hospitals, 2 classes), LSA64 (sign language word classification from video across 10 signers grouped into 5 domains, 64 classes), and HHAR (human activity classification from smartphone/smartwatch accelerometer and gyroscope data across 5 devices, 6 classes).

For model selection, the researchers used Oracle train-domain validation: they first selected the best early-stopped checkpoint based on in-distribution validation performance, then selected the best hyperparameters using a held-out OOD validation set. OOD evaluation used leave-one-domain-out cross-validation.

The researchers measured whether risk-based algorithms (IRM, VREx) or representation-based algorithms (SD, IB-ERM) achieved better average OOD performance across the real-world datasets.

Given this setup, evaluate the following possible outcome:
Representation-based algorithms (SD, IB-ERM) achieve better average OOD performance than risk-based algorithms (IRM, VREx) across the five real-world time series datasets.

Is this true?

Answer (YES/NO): YES